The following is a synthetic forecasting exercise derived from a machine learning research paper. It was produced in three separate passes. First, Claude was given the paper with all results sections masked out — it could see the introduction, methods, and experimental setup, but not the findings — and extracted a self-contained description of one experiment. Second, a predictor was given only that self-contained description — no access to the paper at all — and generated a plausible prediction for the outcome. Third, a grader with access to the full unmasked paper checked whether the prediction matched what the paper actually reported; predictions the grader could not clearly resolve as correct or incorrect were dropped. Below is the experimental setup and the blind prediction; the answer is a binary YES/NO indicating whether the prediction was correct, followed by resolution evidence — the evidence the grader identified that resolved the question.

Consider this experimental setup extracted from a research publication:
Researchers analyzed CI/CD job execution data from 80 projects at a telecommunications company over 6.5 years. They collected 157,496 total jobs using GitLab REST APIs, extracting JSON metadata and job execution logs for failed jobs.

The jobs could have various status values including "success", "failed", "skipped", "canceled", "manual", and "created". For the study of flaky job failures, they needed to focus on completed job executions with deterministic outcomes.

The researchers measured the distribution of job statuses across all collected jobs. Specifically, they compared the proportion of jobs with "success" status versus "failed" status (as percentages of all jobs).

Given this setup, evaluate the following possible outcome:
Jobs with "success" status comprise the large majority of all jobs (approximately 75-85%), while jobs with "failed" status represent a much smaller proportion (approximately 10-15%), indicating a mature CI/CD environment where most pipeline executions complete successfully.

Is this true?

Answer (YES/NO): NO